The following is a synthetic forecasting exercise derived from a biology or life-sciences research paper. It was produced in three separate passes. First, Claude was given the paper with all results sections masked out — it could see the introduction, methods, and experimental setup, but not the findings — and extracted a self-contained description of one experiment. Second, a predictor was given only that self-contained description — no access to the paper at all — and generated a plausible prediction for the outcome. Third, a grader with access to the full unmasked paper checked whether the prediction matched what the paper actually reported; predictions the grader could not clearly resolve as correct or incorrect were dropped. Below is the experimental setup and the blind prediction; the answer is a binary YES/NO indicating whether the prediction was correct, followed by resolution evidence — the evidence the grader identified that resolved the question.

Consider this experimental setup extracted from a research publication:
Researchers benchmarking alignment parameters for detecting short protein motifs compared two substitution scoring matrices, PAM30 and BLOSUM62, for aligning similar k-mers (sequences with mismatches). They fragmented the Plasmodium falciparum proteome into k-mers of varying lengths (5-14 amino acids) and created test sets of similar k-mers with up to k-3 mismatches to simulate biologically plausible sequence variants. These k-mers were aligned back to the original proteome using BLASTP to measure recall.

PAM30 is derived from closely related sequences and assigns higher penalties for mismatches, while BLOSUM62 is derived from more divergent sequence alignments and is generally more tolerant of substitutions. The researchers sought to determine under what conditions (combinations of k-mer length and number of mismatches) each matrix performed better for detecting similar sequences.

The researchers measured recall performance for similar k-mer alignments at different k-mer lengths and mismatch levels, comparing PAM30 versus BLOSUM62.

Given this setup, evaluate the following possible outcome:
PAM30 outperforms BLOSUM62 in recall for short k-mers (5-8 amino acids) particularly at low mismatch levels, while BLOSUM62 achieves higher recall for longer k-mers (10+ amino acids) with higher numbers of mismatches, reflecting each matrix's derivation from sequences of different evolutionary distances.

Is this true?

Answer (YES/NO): NO